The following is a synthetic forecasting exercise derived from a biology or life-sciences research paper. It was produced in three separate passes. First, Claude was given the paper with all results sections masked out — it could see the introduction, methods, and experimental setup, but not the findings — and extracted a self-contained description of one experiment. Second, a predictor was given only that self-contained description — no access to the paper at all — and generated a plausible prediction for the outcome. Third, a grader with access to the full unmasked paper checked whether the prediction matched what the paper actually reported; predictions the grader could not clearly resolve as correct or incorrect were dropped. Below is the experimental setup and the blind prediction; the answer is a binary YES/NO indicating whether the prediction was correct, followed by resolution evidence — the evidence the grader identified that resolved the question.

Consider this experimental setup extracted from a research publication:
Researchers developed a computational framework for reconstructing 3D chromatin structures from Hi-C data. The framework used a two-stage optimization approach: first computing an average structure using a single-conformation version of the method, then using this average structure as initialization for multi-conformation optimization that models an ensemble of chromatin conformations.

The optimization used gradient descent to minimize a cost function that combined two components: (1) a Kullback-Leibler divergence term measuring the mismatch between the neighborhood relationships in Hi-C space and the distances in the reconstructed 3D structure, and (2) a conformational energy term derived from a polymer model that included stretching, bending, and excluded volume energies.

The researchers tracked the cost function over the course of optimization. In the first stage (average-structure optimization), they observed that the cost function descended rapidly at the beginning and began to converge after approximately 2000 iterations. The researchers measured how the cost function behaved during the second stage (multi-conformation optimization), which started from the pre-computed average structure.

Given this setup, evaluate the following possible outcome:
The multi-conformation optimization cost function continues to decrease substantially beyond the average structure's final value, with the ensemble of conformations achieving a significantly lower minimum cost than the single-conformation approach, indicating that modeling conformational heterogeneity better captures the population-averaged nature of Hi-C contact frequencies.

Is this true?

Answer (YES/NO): NO